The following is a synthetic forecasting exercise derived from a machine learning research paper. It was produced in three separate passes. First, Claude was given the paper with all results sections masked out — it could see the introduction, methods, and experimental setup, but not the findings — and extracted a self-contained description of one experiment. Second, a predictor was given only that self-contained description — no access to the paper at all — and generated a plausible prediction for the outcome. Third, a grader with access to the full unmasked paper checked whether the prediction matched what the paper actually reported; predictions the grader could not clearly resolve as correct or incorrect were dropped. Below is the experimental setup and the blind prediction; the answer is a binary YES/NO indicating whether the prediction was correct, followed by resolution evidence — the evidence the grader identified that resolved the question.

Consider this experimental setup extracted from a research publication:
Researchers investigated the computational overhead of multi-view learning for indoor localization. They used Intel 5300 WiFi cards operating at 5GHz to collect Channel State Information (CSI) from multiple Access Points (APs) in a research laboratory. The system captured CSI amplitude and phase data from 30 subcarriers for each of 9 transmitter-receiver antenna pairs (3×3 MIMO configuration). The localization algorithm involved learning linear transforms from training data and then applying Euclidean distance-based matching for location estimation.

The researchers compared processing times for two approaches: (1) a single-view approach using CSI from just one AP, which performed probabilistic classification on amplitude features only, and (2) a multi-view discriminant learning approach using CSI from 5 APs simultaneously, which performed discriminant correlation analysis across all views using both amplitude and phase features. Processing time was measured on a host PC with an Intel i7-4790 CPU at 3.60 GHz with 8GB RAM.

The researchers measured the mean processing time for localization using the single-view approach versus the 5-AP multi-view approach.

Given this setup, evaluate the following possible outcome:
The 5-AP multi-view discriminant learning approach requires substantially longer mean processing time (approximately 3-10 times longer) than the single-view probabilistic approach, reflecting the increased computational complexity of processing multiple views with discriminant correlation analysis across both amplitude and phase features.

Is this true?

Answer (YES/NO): NO